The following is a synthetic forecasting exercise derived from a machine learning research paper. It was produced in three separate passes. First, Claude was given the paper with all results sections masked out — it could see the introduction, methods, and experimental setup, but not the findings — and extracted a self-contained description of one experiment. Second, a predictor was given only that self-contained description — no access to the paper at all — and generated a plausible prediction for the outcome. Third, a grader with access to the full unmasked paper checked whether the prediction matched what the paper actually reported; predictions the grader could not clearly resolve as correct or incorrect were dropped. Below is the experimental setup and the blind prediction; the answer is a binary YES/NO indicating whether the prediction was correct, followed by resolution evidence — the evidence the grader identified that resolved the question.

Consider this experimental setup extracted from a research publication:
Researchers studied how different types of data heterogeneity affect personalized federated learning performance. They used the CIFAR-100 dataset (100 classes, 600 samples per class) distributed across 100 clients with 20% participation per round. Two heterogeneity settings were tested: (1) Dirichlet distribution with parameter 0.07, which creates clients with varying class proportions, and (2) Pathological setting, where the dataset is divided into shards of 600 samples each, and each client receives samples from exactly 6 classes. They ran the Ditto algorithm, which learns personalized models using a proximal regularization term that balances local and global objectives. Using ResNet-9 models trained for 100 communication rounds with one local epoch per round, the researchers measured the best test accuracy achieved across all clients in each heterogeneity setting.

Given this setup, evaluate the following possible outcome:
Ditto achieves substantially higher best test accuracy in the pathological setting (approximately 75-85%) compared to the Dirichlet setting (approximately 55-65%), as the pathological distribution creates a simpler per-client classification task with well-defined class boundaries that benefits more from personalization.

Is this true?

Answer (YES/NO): NO